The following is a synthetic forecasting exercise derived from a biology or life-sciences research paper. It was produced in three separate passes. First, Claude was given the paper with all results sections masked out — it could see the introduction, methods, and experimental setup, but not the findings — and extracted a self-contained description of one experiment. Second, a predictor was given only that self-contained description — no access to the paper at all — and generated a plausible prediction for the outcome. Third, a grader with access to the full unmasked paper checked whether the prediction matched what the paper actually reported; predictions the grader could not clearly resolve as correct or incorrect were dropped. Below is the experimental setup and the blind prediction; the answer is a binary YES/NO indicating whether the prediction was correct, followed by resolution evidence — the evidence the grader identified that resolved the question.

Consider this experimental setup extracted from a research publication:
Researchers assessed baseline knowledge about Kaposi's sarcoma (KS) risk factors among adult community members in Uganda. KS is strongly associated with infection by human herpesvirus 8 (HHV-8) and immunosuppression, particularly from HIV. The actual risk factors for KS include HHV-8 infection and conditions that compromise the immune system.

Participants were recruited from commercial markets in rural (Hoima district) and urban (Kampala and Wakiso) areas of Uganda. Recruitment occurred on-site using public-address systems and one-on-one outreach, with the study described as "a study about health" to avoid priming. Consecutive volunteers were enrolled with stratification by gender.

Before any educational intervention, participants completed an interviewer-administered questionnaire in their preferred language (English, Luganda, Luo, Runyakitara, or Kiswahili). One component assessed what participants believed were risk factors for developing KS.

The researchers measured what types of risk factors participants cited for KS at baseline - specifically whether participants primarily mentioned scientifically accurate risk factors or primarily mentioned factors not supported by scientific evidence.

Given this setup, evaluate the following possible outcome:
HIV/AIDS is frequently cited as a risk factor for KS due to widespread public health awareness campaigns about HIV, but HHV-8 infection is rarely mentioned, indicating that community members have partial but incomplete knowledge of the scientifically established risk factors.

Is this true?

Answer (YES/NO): NO